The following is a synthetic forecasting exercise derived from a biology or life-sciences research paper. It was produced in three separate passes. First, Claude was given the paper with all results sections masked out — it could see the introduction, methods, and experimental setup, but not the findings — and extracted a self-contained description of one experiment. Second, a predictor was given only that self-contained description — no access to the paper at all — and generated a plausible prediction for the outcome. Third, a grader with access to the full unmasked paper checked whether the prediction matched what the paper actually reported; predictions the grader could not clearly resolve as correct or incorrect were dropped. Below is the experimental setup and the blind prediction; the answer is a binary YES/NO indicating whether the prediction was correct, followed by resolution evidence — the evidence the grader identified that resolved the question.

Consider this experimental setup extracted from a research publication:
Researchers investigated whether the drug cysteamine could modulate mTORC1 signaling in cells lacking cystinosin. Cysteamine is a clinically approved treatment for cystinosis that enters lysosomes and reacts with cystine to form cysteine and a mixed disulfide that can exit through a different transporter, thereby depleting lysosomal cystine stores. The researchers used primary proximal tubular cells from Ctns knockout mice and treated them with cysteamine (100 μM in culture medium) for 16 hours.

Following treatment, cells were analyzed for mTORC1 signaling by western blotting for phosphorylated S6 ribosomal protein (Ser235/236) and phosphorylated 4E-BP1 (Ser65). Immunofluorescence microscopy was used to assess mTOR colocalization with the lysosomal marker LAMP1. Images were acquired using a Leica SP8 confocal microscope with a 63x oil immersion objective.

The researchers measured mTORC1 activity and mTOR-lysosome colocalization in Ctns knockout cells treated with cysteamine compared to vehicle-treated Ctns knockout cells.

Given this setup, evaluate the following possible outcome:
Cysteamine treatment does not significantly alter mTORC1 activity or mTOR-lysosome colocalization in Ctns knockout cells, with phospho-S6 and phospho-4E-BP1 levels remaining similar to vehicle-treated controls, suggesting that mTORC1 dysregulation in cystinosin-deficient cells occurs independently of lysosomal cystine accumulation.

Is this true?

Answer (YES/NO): NO